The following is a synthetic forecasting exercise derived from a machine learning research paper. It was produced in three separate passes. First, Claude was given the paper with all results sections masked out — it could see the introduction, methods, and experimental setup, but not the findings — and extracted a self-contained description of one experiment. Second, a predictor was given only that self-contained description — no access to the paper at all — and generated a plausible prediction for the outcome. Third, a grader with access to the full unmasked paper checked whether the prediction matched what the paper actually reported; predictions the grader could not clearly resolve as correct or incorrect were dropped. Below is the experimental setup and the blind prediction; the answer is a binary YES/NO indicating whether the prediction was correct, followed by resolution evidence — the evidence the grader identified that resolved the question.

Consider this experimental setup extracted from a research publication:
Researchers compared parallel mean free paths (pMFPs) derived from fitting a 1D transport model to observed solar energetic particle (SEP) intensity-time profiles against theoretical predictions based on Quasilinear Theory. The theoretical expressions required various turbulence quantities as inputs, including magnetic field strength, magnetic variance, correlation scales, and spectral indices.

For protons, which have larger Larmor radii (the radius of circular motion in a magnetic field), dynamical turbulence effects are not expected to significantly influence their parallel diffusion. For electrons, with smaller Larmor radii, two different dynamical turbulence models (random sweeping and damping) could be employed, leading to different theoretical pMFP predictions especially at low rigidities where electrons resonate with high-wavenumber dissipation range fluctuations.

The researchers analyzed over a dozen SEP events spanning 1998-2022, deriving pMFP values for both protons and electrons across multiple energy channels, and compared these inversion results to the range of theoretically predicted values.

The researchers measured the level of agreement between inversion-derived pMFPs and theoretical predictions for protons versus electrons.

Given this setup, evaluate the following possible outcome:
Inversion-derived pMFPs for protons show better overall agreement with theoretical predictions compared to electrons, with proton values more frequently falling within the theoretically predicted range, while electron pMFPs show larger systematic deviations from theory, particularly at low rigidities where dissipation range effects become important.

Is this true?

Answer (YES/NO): YES